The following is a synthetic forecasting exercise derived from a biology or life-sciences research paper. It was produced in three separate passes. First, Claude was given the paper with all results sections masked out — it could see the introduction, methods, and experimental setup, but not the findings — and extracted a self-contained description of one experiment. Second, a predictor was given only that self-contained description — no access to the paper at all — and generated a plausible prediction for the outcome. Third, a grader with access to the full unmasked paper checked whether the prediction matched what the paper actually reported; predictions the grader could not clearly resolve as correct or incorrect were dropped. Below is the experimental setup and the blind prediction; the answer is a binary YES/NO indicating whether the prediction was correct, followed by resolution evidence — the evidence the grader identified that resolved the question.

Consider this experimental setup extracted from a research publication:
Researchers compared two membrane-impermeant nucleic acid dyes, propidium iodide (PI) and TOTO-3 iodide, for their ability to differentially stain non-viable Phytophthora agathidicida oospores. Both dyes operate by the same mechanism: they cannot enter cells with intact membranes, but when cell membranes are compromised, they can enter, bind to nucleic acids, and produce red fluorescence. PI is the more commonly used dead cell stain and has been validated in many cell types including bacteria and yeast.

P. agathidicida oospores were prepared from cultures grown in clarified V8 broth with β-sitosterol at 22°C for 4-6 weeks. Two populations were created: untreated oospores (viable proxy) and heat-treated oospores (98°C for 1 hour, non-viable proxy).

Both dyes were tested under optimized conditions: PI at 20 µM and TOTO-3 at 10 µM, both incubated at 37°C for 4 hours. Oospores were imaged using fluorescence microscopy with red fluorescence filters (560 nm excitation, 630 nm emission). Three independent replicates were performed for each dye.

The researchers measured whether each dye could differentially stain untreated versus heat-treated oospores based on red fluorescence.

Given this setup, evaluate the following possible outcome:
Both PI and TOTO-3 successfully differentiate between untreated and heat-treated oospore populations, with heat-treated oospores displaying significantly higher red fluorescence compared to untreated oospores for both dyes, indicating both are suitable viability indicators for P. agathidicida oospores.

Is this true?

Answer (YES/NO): NO